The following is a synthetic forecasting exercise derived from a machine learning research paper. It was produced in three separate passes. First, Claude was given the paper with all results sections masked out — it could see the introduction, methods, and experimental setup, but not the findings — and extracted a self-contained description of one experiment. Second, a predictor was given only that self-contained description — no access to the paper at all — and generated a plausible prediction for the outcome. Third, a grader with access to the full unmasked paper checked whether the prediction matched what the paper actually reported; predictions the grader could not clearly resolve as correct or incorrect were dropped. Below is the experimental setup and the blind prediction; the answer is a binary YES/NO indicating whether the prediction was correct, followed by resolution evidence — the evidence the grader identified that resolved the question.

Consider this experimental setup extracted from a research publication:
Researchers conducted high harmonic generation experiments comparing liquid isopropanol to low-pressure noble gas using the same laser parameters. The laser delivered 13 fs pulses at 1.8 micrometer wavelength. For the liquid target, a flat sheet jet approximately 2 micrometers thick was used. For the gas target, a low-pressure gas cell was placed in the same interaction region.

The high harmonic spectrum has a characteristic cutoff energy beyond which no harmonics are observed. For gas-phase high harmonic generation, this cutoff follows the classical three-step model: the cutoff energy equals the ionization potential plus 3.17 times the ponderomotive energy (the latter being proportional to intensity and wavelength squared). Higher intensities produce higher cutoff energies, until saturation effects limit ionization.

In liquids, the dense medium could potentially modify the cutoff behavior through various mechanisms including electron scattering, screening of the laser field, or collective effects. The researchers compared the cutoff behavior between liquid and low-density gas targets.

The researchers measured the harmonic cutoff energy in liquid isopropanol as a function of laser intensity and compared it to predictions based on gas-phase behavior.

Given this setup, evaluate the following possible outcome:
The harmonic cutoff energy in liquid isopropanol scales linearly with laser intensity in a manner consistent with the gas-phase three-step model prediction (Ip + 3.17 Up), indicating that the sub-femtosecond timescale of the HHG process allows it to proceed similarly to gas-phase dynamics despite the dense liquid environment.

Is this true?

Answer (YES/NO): YES